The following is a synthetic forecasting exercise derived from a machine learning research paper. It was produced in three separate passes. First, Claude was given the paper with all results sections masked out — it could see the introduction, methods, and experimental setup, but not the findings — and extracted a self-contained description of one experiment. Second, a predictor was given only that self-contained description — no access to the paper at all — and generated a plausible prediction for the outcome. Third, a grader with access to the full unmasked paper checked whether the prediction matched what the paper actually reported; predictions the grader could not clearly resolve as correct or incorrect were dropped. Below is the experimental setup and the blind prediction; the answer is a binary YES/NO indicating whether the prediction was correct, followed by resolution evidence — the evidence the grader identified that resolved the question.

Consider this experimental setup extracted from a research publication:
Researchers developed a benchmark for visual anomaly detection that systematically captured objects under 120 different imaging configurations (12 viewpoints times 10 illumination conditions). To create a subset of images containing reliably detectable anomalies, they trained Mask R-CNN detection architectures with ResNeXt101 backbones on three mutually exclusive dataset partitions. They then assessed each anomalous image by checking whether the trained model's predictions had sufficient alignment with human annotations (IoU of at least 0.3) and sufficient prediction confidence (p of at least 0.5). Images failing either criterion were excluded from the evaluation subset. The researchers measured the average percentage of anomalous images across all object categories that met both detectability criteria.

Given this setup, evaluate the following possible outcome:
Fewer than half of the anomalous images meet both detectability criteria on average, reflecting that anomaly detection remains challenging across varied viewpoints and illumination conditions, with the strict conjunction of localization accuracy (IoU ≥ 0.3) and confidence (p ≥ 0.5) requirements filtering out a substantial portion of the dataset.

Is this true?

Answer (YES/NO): NO